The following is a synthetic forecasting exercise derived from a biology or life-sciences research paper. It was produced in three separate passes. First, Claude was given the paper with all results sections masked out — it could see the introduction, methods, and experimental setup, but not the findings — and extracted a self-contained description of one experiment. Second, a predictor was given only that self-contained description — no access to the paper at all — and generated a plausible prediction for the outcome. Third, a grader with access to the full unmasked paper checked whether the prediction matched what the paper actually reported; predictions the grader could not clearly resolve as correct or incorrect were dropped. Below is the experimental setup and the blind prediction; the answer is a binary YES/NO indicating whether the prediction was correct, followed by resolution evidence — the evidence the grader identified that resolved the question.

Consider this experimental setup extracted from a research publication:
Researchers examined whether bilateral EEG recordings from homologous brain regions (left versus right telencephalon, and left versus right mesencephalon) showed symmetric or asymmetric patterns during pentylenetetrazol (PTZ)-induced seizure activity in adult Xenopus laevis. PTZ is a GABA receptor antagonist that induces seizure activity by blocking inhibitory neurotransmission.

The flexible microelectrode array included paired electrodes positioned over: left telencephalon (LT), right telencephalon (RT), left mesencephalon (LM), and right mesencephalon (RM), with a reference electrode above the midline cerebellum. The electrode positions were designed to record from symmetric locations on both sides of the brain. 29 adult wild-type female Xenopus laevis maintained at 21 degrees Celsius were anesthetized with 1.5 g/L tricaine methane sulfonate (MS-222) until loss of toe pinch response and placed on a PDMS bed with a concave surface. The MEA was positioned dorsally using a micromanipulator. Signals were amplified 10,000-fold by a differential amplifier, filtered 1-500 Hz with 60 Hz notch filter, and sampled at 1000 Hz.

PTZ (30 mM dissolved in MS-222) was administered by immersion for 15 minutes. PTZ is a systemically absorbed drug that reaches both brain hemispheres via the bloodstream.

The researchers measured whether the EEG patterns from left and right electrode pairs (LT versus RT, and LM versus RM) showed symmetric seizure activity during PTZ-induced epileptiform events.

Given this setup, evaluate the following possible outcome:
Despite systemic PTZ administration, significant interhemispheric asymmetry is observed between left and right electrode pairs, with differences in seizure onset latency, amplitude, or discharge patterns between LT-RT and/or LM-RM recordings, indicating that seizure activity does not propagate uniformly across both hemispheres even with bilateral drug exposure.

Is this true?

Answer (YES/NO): NO